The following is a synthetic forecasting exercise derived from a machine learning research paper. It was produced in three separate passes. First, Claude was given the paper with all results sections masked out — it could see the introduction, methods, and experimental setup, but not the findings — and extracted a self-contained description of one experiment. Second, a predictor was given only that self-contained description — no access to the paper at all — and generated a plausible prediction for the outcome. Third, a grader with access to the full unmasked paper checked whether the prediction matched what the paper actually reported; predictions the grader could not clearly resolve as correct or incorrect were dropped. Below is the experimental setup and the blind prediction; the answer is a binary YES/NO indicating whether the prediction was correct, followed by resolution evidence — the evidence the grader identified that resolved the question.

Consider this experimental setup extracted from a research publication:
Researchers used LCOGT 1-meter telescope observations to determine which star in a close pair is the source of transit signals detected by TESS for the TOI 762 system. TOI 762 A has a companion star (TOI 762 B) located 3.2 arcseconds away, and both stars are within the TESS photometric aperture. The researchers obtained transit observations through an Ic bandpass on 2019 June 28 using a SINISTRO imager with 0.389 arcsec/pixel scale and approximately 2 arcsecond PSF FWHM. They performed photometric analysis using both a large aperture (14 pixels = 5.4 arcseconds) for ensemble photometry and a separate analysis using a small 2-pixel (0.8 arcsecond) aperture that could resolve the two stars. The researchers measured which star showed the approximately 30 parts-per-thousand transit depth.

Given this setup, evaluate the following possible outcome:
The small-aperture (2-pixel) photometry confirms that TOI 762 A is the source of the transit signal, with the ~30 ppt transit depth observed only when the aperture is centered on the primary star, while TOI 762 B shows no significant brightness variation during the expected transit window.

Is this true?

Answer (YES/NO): YES